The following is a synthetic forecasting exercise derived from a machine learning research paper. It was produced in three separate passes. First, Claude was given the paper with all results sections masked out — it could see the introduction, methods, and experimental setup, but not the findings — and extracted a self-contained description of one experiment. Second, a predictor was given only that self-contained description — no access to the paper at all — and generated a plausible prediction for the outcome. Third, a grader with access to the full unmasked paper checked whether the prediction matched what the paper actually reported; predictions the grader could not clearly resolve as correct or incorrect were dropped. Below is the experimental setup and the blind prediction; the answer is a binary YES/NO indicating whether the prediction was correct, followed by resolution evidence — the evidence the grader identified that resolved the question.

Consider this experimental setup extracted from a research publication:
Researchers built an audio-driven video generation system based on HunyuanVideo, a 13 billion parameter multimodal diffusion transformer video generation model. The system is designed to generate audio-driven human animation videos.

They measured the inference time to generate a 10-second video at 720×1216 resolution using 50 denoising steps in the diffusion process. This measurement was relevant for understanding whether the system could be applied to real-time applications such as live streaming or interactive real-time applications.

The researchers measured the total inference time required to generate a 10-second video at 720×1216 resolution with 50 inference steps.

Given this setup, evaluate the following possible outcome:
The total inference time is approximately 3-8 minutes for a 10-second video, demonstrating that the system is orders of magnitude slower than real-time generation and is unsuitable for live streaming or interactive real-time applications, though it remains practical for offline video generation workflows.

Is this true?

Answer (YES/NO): NO